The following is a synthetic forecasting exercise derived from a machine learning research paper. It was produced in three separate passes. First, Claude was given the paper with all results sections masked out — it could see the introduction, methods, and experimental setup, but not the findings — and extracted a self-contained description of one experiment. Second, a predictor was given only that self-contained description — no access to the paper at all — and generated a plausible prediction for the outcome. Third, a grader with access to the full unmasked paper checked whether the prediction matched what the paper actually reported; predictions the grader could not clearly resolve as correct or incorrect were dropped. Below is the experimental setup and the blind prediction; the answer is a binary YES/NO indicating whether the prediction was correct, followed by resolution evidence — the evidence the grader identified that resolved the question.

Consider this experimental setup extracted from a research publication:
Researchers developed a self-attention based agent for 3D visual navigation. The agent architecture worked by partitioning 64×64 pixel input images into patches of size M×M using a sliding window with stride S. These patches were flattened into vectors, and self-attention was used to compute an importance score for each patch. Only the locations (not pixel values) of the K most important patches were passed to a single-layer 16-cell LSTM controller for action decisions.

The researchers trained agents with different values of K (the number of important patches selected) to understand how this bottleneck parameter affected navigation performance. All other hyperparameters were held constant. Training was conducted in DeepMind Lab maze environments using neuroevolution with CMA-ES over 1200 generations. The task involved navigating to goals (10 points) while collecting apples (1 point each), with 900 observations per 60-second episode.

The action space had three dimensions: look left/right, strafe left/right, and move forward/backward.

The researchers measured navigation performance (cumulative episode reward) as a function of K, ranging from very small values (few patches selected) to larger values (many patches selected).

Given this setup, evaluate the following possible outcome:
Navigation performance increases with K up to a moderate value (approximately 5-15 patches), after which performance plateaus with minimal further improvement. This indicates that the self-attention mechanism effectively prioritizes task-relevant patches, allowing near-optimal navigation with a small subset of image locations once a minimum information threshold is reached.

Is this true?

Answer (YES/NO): NO